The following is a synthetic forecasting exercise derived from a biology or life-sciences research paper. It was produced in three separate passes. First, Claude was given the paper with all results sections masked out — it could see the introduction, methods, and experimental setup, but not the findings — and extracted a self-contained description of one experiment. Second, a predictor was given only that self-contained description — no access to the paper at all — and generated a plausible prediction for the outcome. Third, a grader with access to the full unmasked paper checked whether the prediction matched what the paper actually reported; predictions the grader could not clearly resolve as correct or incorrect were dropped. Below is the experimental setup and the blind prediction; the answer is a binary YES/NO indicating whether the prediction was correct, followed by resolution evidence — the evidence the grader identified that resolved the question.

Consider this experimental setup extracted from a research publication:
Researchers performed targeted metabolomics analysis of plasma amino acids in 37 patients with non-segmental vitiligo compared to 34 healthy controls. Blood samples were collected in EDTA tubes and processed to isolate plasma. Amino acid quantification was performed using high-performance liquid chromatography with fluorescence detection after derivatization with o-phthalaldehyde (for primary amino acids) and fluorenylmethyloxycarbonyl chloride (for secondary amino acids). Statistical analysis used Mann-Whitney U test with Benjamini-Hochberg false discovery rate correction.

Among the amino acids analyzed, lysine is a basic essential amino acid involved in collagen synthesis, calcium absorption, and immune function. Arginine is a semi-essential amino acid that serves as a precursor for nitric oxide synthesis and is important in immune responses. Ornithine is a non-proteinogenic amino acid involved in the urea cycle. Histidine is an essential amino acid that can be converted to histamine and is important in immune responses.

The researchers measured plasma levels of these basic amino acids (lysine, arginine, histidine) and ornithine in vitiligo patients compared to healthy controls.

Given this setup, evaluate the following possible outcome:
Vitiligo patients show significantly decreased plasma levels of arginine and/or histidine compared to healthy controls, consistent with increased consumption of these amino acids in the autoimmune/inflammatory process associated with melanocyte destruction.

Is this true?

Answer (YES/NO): YES